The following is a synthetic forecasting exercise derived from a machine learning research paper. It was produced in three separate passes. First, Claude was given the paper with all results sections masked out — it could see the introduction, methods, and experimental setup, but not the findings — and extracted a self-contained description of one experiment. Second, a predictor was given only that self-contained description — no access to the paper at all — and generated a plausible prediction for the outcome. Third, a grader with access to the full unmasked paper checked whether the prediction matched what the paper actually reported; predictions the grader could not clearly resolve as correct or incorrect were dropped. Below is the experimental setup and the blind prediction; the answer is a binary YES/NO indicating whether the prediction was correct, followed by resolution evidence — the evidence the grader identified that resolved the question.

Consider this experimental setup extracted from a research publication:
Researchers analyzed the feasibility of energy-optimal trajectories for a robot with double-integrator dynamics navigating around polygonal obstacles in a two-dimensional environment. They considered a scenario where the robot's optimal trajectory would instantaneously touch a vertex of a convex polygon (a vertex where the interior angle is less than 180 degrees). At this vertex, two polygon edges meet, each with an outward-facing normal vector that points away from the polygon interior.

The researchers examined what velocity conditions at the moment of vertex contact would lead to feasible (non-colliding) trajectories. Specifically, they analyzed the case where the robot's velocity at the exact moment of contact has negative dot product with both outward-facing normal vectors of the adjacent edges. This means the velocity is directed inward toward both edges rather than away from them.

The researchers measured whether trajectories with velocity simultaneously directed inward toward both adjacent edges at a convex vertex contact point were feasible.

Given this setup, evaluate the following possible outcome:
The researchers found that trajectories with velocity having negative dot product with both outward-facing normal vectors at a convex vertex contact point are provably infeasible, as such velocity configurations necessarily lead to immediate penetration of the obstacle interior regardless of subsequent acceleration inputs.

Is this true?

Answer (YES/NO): YES